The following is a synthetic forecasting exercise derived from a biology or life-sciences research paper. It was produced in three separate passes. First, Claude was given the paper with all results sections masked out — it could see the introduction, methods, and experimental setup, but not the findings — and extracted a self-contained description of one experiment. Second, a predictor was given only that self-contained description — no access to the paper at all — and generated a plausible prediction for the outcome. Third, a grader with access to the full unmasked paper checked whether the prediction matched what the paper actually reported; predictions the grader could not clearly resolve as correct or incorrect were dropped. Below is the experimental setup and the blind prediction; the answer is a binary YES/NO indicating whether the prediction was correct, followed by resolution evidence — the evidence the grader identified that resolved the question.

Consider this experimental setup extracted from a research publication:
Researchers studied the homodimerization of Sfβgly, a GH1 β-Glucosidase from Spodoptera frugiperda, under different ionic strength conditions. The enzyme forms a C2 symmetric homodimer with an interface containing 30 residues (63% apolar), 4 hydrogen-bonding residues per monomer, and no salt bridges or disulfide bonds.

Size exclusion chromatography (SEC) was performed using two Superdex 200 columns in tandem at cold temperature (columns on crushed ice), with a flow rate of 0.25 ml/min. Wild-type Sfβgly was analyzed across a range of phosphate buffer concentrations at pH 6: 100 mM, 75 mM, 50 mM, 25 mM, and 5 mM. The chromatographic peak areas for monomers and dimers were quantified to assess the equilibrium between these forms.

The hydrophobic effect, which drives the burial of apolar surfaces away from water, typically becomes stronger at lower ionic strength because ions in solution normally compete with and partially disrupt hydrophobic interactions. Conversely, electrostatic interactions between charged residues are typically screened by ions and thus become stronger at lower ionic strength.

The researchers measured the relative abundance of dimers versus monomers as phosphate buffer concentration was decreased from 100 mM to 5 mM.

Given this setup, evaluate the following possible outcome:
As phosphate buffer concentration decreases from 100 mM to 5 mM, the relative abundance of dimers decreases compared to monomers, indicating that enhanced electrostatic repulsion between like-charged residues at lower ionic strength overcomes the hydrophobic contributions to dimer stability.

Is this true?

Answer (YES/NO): NO